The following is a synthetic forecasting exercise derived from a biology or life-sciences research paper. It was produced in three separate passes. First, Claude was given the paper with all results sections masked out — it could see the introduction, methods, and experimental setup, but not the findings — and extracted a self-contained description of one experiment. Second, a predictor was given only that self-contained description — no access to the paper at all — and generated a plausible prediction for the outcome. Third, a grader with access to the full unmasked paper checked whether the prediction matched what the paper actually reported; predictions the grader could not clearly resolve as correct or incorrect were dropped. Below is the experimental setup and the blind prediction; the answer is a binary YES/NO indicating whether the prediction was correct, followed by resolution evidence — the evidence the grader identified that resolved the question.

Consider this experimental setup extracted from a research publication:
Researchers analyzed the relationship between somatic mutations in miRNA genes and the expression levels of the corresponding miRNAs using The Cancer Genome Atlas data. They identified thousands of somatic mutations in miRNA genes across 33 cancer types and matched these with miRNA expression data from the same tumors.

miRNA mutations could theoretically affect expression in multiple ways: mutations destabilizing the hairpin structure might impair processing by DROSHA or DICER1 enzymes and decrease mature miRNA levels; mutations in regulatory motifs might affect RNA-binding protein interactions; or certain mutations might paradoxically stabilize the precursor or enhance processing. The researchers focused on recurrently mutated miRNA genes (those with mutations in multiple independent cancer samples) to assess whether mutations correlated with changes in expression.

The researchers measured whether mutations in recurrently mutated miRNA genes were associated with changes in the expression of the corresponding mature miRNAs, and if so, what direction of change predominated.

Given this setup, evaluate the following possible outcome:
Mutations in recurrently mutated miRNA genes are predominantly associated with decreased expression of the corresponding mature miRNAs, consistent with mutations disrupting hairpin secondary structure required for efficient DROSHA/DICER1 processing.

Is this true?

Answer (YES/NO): YES